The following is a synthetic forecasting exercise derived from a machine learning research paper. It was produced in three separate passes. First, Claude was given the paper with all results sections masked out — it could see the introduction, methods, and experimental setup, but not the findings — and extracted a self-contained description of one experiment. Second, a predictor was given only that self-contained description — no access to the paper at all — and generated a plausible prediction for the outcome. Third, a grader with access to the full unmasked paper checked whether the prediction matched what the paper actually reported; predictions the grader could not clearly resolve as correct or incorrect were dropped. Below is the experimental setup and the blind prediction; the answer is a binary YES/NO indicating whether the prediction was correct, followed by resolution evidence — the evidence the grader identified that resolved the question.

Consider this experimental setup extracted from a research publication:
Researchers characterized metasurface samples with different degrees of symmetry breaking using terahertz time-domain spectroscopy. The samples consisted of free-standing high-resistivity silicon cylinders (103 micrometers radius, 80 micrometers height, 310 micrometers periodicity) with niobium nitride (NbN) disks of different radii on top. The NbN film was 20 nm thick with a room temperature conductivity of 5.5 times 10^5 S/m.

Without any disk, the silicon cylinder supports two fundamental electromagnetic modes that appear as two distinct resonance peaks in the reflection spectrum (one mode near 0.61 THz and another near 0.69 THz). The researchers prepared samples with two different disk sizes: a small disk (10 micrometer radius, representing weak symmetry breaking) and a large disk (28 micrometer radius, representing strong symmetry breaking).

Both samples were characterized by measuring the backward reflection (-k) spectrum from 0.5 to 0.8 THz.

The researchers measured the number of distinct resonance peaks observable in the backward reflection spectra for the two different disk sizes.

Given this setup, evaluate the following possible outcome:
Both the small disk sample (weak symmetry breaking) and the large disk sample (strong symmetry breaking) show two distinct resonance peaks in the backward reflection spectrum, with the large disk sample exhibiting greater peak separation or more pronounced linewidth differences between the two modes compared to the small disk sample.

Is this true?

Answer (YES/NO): NO